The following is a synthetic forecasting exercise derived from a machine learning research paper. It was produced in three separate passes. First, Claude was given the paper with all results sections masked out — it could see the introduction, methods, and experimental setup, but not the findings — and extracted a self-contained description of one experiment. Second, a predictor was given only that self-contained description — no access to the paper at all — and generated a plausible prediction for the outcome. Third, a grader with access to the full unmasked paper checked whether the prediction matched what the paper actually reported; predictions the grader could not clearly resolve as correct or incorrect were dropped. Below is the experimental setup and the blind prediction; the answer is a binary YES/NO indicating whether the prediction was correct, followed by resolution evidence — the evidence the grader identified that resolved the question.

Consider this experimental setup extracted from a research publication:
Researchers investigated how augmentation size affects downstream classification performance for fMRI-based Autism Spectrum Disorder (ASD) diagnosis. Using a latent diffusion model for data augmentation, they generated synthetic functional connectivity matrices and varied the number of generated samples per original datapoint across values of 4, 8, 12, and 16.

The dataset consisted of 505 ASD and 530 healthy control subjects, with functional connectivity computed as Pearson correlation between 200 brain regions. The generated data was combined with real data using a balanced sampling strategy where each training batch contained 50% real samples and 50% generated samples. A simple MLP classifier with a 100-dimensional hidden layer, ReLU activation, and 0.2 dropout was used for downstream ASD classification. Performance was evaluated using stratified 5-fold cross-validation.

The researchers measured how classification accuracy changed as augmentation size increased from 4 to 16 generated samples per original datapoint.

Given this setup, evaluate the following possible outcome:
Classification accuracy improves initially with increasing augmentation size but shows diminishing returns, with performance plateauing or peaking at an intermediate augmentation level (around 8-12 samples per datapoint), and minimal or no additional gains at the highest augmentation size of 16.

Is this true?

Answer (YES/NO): YES